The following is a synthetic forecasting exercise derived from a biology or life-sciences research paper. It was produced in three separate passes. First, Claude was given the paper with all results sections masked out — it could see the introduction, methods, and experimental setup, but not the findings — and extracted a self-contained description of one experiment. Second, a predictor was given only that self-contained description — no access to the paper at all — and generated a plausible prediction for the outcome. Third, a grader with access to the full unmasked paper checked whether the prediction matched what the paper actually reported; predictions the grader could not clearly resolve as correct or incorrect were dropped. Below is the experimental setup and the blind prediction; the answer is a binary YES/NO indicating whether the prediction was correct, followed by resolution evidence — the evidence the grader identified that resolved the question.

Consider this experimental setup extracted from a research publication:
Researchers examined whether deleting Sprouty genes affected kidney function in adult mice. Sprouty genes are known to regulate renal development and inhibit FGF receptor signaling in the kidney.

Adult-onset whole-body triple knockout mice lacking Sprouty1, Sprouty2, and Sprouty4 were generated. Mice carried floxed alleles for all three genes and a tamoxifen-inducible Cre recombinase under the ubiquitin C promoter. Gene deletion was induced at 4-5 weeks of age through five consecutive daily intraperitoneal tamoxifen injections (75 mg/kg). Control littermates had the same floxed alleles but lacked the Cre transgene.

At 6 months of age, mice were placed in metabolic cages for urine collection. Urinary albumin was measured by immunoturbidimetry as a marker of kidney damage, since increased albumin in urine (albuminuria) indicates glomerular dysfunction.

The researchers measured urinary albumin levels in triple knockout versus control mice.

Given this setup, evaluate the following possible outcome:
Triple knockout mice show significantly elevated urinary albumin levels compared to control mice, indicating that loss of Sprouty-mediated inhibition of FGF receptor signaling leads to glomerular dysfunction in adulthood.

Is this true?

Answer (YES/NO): NO